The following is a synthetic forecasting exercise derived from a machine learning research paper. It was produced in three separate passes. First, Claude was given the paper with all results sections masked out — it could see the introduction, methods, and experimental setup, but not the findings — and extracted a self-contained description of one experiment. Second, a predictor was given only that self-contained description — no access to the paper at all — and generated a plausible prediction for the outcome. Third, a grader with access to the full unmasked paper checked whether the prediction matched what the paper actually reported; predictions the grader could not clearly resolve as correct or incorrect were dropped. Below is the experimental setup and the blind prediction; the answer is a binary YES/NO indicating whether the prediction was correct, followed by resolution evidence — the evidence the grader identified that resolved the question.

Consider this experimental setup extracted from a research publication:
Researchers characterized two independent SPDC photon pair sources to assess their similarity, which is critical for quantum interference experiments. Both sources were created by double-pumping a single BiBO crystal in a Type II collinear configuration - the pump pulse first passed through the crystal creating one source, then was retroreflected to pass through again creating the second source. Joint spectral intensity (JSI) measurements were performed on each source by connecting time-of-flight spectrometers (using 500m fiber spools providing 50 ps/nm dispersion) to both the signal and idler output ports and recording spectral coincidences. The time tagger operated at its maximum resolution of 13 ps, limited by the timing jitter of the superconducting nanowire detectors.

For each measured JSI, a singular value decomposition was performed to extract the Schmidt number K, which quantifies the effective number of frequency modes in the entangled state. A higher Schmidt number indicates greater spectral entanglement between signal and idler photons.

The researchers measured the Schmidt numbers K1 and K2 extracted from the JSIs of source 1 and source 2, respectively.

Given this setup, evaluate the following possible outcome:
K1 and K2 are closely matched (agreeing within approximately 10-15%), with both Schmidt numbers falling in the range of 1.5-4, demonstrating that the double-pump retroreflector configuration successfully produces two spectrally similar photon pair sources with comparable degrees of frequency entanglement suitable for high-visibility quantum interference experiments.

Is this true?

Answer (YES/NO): YES